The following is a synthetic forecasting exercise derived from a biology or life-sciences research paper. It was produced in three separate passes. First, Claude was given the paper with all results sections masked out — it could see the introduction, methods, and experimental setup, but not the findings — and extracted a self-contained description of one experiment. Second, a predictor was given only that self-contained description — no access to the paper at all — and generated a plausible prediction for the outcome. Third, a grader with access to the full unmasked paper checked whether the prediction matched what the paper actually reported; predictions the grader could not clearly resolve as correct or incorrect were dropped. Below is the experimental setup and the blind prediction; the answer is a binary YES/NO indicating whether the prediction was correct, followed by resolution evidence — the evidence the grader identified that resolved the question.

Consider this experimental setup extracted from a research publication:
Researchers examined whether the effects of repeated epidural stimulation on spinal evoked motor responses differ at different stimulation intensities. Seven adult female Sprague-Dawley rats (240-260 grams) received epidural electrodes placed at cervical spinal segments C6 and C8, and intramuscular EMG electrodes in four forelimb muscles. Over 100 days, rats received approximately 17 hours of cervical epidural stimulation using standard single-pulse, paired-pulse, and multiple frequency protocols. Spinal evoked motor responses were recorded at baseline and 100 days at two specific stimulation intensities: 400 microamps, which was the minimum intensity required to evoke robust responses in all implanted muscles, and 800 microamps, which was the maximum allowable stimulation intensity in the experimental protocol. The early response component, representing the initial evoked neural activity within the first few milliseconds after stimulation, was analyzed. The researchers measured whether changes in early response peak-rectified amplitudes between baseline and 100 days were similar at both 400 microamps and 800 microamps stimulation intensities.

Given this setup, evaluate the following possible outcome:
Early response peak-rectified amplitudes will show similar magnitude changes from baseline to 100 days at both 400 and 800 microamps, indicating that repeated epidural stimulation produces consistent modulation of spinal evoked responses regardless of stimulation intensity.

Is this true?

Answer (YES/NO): NO